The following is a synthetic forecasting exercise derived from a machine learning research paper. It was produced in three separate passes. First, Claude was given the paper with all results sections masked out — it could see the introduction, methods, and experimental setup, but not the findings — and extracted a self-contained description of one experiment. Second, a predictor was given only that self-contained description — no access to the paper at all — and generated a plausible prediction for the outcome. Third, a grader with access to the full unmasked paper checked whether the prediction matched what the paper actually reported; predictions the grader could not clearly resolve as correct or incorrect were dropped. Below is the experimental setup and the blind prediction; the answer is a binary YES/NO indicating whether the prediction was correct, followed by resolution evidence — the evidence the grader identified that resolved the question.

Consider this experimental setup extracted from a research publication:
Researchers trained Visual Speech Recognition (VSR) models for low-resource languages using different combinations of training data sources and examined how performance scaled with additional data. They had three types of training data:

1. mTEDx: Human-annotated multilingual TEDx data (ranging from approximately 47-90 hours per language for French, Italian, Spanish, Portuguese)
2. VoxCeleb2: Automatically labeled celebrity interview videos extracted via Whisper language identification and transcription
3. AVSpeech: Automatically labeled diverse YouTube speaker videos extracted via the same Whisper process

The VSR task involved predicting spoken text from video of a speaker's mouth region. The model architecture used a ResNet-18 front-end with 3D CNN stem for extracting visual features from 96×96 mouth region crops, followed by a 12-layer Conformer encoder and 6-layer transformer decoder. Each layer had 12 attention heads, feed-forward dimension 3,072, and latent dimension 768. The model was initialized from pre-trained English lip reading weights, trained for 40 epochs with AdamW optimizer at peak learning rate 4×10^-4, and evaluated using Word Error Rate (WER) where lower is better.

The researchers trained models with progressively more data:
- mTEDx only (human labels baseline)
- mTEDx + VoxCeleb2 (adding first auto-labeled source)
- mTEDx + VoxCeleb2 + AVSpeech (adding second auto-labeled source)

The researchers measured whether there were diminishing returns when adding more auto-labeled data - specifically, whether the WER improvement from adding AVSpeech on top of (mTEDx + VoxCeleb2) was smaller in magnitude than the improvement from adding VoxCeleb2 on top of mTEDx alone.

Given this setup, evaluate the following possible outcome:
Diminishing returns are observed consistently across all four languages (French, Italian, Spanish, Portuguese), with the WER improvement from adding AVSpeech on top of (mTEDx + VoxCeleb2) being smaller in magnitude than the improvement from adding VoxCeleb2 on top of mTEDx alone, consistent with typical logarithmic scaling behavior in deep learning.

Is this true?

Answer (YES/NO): NO